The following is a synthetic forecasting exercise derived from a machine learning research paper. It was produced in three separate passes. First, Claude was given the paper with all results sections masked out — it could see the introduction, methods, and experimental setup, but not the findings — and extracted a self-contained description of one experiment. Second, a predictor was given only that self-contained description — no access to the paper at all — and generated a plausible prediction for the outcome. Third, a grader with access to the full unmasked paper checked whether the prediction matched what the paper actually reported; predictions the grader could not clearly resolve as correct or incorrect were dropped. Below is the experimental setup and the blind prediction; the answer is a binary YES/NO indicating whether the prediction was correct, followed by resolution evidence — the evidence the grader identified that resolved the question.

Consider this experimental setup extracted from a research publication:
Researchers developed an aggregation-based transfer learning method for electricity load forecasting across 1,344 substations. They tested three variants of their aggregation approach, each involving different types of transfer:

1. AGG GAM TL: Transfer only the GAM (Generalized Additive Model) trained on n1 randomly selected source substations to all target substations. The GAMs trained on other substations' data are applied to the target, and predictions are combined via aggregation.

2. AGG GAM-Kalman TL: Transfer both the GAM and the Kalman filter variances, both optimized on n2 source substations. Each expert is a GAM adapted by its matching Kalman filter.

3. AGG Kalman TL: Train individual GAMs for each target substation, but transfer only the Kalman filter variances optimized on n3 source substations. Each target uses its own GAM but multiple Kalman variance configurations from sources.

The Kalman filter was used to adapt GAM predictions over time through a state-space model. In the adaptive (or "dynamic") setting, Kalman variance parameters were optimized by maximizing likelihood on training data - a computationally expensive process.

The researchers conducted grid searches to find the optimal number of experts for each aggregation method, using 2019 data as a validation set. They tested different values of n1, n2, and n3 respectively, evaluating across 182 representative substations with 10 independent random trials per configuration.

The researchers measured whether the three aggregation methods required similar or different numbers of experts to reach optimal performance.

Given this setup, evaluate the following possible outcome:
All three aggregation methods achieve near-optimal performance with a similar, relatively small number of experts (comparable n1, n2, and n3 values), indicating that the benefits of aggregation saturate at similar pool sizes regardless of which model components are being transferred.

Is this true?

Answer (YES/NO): NO